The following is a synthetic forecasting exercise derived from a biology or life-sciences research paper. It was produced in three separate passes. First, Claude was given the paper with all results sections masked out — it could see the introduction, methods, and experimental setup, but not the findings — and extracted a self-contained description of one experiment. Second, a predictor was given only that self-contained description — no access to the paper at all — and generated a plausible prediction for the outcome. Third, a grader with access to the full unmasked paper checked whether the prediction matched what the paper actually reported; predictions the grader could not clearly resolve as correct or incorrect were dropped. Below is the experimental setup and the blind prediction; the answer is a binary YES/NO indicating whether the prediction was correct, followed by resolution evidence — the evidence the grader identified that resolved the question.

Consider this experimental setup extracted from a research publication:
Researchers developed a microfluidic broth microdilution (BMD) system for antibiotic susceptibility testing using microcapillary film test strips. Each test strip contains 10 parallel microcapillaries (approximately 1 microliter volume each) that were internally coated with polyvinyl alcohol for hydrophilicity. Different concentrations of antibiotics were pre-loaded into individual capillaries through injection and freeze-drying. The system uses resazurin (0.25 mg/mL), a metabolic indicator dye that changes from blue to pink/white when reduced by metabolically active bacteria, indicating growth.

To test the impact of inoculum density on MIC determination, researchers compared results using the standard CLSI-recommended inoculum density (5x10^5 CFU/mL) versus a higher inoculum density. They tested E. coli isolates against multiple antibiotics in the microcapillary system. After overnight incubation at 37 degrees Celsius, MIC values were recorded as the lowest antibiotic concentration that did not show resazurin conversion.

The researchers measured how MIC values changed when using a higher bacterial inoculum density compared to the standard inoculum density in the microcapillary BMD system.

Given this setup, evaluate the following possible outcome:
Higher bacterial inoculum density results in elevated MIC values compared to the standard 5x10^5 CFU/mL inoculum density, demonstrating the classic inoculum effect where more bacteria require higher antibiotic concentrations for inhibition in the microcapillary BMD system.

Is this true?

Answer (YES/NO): YES